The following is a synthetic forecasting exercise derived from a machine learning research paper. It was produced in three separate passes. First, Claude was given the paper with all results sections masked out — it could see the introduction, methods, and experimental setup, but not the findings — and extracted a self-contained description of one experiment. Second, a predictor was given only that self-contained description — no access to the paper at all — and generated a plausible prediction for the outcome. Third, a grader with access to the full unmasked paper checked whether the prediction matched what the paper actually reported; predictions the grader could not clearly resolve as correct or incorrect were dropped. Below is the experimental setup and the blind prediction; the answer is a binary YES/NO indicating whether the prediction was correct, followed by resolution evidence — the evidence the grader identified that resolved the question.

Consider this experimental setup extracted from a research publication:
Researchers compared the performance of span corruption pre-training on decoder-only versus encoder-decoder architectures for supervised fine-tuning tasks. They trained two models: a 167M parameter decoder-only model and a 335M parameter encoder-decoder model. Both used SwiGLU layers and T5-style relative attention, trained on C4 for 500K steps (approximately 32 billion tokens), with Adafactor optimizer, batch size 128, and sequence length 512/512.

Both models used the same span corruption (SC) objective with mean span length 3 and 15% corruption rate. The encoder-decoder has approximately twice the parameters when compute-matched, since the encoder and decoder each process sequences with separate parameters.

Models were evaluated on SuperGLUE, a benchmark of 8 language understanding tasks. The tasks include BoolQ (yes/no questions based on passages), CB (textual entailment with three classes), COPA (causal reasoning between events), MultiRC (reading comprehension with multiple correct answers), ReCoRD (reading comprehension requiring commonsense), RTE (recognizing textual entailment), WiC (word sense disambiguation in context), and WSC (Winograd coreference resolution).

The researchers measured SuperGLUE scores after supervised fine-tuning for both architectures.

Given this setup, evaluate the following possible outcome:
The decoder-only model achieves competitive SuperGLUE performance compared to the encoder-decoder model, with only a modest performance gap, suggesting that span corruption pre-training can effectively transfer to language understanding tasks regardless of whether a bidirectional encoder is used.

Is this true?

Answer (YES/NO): NO